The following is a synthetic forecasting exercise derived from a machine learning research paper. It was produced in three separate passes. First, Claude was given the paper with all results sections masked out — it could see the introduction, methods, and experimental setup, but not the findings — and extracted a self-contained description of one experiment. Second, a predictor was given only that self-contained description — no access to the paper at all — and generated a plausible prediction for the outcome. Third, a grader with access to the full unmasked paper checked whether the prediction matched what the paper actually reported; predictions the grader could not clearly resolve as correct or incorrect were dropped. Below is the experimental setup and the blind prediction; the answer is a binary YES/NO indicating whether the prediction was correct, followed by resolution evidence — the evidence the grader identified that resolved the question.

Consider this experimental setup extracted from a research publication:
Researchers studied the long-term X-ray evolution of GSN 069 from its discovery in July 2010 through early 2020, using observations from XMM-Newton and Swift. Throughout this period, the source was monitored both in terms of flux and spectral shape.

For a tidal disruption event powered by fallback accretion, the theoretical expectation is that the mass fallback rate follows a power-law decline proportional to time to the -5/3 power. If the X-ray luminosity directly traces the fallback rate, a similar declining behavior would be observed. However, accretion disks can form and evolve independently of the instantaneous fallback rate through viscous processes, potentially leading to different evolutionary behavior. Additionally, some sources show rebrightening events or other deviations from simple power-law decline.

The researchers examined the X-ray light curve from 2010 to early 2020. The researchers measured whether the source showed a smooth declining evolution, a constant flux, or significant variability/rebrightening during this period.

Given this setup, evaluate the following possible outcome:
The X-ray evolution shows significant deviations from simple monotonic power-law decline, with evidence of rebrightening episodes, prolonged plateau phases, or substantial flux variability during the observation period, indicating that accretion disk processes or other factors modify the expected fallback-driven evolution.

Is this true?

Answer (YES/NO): NO